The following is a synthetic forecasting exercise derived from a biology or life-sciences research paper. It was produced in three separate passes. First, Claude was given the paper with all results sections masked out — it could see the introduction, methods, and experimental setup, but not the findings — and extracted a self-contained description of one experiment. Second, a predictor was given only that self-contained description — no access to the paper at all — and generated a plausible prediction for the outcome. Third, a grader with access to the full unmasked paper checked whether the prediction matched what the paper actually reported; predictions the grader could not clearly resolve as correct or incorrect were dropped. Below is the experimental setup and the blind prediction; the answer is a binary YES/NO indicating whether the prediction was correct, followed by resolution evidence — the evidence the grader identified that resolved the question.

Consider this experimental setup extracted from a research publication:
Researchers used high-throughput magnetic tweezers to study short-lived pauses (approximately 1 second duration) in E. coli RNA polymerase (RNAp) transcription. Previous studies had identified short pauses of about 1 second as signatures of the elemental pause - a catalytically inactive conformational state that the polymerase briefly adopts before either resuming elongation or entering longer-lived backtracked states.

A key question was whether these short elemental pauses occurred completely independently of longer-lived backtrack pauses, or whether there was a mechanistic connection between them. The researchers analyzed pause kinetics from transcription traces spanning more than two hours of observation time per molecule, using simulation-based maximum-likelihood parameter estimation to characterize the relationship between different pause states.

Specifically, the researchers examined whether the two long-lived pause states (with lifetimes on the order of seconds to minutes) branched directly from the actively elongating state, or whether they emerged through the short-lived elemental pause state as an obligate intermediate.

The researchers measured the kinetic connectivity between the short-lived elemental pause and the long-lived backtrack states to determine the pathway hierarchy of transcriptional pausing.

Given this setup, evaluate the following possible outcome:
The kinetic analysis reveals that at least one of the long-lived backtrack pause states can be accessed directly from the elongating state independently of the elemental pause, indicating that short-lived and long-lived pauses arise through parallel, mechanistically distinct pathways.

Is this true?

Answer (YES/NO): NO